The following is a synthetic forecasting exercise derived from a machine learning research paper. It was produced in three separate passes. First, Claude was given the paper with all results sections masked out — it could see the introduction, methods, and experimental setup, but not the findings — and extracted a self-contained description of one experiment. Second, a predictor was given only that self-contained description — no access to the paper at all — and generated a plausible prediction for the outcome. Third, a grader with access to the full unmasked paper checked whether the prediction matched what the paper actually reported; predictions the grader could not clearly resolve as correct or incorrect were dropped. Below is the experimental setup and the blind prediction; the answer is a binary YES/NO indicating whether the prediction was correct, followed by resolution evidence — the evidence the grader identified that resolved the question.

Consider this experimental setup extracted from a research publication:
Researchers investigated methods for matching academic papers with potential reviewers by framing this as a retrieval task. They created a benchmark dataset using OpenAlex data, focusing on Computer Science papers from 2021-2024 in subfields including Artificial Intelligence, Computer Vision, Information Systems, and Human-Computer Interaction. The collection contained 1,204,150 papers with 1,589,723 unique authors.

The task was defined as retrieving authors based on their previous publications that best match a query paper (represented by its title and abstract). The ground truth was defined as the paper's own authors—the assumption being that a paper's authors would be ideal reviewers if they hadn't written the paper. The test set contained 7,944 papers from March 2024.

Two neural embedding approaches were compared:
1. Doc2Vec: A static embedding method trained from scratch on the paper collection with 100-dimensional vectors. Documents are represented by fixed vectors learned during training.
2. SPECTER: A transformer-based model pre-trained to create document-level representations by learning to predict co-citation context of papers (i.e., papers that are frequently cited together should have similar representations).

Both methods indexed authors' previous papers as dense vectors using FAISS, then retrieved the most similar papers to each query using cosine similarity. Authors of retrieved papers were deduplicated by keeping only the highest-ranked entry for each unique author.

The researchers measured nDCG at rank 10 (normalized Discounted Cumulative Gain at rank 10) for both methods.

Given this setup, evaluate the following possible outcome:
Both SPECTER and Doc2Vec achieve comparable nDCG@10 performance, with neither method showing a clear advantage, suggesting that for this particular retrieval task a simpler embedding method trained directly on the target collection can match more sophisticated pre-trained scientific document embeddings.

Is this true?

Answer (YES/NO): NO